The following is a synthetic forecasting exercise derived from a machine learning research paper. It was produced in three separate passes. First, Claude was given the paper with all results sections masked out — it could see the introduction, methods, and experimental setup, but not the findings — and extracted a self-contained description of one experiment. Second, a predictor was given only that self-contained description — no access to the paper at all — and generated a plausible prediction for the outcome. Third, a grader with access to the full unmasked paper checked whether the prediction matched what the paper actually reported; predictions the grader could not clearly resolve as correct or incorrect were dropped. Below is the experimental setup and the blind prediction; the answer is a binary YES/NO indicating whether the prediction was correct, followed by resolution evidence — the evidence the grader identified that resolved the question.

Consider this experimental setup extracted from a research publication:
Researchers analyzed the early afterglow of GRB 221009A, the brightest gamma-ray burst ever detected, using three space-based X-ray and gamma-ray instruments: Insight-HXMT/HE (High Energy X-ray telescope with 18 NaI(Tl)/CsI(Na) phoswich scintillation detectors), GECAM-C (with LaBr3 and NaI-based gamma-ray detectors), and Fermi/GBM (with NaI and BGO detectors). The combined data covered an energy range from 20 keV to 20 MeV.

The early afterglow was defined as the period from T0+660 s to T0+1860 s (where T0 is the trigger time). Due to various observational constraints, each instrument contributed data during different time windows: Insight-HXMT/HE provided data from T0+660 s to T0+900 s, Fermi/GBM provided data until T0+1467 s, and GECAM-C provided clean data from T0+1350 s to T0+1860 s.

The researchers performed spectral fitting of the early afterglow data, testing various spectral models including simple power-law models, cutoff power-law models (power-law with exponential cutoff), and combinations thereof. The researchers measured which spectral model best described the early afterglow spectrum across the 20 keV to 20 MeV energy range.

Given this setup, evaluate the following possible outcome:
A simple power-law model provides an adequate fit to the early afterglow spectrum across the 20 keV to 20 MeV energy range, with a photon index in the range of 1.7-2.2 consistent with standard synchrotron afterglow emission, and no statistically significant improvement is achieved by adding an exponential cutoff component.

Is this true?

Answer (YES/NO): NO